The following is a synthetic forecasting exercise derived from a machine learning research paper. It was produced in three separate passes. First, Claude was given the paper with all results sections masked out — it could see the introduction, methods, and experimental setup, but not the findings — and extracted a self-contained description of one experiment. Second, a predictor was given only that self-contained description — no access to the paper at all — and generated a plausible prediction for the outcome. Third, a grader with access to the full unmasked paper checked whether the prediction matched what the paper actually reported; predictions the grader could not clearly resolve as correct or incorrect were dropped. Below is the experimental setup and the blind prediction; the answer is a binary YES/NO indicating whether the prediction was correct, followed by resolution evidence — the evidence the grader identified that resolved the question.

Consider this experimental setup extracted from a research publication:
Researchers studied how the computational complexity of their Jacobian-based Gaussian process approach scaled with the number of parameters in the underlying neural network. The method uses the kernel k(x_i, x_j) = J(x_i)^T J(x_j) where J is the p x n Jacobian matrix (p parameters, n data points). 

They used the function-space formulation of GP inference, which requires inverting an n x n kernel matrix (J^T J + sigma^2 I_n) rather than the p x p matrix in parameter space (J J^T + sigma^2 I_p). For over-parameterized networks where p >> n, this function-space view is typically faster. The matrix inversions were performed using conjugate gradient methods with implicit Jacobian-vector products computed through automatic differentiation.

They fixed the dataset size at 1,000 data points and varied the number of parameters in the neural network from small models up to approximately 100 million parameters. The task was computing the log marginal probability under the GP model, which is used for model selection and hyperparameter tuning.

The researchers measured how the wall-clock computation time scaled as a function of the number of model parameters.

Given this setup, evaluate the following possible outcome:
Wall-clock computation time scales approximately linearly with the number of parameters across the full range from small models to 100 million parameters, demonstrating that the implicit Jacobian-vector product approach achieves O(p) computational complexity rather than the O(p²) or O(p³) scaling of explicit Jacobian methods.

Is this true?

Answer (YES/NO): YES